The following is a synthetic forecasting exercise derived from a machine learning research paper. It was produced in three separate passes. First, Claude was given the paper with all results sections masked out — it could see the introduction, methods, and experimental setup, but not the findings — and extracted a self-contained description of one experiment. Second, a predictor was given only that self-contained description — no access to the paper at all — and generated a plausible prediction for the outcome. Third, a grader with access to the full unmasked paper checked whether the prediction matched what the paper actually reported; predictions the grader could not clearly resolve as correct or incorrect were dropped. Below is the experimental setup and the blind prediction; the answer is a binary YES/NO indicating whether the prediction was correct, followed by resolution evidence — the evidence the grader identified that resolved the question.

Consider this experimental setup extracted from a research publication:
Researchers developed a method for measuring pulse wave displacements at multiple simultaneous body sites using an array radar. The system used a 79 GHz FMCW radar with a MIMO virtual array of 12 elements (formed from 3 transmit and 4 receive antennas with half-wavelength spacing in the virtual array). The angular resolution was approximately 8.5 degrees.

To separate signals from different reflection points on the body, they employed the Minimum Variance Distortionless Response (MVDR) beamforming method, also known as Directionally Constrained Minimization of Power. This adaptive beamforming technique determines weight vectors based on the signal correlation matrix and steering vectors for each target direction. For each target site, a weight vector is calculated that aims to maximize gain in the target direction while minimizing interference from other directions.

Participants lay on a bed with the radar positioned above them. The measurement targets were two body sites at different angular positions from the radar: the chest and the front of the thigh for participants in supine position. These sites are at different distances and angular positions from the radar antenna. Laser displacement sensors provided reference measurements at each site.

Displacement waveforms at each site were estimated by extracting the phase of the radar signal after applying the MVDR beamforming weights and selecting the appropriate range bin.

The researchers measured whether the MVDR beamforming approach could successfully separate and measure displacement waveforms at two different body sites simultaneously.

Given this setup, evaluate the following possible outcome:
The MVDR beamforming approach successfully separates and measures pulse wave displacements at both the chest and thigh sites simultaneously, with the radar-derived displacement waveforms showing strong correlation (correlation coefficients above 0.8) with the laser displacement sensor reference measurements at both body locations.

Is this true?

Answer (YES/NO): NO